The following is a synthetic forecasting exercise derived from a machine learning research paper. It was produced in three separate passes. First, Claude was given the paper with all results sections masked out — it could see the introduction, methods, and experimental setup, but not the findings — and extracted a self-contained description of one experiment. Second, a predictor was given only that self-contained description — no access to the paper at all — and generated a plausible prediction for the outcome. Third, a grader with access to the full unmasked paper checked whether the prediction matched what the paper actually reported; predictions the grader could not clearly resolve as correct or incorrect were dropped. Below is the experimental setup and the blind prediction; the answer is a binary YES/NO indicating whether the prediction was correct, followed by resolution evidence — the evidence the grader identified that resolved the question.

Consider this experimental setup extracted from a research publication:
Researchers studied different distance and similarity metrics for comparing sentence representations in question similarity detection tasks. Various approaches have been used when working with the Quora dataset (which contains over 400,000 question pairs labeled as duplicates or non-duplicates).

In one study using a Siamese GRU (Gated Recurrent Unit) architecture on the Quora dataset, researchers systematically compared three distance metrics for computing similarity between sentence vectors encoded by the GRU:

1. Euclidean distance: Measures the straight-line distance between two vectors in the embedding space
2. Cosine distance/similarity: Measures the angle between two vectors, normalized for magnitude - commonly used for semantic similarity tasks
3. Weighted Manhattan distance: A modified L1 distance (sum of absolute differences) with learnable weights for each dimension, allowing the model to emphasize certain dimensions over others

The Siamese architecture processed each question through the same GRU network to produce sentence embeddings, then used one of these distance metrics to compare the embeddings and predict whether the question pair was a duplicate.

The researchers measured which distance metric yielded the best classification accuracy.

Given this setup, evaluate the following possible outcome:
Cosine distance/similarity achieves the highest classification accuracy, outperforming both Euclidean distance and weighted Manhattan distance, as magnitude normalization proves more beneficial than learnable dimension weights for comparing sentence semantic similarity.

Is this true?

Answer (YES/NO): NO